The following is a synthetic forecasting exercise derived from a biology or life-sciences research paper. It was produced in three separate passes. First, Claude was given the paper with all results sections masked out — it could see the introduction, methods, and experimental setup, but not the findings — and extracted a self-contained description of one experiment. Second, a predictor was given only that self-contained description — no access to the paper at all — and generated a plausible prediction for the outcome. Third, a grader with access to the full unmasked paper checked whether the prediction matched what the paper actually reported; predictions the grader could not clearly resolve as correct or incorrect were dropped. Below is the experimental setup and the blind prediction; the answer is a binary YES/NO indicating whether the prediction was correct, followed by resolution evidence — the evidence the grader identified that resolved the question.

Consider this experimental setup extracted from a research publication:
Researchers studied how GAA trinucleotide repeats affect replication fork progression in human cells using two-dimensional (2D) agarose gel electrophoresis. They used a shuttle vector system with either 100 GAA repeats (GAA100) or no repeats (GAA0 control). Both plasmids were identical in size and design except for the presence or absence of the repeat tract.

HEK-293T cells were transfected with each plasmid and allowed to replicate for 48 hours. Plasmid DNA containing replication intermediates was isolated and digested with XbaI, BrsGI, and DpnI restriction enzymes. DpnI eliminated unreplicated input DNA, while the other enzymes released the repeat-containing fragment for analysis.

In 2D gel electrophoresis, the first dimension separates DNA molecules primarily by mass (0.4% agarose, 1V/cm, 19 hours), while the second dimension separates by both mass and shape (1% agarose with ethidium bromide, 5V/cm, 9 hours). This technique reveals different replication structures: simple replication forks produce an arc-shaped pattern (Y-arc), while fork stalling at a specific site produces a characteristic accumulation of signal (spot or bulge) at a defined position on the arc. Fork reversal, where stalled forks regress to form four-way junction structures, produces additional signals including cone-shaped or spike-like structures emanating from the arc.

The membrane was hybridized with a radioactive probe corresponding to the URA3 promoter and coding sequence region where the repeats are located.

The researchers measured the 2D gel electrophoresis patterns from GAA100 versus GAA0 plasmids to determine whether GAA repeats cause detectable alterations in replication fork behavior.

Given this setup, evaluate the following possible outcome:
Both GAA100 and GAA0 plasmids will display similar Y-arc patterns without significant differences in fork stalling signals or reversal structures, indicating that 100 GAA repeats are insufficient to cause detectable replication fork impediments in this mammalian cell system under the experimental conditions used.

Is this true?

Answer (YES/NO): NO